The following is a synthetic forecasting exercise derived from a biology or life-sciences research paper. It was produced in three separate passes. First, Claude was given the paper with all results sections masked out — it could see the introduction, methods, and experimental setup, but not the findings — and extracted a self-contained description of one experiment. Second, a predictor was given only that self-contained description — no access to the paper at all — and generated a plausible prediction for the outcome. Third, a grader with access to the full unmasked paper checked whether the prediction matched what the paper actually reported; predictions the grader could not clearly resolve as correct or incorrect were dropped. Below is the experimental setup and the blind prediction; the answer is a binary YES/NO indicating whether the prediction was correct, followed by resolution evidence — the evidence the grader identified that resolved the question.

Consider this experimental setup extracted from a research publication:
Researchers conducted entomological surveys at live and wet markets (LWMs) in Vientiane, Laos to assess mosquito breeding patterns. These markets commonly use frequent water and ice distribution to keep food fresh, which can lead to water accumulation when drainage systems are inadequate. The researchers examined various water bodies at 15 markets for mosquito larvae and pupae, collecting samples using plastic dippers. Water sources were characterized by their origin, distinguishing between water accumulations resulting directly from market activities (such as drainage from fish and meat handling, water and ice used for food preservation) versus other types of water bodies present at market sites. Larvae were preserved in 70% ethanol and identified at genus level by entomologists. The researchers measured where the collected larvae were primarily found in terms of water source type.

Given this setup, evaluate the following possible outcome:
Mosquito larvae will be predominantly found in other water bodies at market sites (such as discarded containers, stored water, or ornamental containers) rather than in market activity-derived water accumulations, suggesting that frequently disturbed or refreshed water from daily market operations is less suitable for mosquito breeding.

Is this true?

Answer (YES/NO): NO